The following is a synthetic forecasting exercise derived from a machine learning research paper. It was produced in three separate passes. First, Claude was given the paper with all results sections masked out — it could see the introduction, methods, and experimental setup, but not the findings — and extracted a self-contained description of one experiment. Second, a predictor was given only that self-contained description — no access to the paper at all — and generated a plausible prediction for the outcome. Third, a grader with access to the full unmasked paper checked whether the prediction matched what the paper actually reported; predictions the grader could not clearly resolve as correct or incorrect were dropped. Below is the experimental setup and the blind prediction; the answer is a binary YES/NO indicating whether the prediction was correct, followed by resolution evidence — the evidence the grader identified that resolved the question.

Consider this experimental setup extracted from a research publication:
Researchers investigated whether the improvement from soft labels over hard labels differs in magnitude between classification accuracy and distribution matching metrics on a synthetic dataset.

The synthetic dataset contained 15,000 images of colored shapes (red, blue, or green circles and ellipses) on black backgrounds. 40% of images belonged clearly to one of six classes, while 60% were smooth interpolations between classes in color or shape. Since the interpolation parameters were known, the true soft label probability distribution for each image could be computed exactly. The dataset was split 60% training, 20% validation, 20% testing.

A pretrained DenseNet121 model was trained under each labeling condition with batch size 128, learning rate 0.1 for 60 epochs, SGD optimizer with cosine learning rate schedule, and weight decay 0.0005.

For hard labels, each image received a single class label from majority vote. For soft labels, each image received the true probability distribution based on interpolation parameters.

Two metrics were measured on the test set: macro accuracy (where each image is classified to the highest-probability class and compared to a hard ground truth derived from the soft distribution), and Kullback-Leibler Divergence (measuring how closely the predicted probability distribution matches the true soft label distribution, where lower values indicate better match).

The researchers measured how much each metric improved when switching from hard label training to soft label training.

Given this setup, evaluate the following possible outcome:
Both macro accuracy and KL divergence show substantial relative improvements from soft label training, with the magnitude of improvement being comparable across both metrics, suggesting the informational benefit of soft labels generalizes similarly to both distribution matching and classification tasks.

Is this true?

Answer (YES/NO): NO